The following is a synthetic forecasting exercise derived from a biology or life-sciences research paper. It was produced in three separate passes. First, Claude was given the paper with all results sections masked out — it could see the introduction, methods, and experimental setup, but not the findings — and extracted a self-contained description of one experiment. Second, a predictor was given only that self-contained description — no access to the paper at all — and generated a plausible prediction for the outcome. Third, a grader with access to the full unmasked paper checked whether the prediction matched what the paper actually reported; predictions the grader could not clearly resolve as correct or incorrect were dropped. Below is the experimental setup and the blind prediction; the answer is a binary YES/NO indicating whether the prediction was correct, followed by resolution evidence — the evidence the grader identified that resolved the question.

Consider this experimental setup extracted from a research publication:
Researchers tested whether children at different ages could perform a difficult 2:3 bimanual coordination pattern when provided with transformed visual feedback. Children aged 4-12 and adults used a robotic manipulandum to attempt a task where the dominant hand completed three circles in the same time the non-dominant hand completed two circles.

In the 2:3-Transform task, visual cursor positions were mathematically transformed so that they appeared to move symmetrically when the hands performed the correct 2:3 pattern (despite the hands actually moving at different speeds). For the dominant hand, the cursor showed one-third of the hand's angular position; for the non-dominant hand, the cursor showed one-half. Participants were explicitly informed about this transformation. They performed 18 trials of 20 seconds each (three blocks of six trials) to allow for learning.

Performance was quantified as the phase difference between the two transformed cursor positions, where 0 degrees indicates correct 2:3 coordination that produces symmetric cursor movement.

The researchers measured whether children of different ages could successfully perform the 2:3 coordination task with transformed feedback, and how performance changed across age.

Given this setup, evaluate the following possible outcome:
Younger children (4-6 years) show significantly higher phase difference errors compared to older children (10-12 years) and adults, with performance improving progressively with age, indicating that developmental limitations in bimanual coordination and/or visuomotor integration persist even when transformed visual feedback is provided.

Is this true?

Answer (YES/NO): YES